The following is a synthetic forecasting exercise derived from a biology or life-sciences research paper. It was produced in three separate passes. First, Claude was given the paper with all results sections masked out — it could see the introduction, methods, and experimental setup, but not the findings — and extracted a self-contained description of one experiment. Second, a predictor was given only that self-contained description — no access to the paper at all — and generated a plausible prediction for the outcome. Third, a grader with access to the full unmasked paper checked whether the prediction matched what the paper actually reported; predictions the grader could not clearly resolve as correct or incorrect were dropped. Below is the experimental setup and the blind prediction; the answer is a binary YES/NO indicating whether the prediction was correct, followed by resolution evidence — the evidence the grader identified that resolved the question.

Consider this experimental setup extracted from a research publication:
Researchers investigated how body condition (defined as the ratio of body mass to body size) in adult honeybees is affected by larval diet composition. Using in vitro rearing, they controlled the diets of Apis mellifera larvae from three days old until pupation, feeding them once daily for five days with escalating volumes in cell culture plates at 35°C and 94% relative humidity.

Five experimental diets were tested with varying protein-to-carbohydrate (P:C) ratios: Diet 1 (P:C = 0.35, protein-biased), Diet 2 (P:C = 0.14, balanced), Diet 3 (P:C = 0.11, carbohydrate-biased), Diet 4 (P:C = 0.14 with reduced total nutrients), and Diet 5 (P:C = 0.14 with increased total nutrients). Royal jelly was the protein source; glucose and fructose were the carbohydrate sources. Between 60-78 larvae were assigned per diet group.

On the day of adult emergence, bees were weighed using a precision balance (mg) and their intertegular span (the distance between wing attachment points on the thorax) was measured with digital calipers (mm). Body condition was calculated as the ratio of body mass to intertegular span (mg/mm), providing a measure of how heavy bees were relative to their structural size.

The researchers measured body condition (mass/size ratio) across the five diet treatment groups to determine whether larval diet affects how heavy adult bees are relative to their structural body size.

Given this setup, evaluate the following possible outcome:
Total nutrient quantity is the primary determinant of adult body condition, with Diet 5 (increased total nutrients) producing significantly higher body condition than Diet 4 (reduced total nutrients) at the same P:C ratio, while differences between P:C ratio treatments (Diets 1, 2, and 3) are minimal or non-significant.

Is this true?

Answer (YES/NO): NO